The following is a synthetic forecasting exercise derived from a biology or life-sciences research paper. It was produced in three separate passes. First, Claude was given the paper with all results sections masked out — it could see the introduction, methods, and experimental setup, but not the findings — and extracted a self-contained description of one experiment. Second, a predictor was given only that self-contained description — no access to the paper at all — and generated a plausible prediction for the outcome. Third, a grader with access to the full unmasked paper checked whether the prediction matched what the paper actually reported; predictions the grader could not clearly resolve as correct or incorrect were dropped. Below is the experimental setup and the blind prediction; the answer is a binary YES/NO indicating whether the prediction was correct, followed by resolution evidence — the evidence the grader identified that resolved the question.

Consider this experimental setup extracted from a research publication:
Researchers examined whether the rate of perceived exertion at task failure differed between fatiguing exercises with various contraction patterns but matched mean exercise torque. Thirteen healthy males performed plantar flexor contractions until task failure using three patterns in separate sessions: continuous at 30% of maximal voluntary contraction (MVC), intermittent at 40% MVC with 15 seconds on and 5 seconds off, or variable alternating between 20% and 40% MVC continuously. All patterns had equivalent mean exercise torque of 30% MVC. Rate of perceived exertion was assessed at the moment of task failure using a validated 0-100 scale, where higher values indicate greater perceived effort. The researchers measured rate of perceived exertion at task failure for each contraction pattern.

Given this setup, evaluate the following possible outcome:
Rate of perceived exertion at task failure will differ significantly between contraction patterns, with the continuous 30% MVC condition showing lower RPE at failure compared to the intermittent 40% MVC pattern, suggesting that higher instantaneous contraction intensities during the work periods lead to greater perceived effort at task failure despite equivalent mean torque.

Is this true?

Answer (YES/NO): NO